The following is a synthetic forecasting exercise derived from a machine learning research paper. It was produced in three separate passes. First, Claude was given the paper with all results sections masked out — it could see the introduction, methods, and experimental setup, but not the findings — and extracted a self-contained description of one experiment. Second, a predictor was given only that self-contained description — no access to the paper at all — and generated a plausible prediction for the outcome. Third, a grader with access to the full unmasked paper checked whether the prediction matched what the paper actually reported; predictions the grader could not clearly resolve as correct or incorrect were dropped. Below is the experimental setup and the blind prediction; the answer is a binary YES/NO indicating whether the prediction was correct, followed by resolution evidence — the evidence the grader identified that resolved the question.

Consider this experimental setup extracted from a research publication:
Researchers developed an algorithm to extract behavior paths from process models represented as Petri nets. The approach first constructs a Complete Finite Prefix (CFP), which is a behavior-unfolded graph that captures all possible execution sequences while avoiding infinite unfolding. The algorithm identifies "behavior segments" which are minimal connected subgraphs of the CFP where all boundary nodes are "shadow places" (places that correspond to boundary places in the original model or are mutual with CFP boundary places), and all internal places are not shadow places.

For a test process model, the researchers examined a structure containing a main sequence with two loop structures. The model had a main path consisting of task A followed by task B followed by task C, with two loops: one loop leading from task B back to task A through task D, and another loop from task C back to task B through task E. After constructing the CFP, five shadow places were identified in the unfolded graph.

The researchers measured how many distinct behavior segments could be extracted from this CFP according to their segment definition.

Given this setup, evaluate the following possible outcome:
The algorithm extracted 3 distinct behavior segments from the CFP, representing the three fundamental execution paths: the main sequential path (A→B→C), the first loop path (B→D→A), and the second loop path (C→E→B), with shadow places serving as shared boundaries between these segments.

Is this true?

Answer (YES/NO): NO